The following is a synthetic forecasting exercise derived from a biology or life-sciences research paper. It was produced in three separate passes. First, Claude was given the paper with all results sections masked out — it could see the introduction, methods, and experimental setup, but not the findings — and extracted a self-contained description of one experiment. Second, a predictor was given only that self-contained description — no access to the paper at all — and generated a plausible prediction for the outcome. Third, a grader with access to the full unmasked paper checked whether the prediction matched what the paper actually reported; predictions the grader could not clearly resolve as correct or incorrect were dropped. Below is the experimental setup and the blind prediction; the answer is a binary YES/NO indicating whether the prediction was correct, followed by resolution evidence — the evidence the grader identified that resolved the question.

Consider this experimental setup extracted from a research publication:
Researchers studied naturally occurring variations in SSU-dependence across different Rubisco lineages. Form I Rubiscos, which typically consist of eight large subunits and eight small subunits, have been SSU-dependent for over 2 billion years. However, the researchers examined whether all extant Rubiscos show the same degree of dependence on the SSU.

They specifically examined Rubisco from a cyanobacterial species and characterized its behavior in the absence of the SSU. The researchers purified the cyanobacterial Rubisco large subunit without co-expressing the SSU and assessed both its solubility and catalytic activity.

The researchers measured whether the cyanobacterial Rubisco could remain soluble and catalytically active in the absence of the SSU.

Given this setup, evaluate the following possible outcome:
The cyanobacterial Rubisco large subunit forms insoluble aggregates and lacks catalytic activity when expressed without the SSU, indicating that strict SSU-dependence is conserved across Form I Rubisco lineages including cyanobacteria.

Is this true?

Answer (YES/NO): NO